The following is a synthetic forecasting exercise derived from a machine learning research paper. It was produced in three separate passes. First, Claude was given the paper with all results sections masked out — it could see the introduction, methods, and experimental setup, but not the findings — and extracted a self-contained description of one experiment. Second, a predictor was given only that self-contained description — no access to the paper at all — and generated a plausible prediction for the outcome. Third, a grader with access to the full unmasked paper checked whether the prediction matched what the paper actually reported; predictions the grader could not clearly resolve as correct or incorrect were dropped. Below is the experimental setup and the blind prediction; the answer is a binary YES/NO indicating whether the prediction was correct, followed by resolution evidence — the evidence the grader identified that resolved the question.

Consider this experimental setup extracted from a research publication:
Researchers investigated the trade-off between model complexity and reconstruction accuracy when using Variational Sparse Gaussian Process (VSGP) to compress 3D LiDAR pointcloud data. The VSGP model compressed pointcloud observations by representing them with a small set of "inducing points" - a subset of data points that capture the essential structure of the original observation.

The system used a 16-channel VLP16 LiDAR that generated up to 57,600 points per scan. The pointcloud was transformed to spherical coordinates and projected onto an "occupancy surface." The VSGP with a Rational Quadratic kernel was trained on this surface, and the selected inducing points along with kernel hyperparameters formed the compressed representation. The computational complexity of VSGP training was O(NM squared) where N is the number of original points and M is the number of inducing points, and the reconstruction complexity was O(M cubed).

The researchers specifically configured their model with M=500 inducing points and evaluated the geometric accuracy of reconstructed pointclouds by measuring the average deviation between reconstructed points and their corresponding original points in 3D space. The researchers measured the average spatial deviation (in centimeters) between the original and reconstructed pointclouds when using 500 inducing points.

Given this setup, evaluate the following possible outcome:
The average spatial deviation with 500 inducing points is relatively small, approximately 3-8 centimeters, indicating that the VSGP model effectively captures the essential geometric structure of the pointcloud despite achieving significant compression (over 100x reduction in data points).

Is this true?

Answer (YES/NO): NO